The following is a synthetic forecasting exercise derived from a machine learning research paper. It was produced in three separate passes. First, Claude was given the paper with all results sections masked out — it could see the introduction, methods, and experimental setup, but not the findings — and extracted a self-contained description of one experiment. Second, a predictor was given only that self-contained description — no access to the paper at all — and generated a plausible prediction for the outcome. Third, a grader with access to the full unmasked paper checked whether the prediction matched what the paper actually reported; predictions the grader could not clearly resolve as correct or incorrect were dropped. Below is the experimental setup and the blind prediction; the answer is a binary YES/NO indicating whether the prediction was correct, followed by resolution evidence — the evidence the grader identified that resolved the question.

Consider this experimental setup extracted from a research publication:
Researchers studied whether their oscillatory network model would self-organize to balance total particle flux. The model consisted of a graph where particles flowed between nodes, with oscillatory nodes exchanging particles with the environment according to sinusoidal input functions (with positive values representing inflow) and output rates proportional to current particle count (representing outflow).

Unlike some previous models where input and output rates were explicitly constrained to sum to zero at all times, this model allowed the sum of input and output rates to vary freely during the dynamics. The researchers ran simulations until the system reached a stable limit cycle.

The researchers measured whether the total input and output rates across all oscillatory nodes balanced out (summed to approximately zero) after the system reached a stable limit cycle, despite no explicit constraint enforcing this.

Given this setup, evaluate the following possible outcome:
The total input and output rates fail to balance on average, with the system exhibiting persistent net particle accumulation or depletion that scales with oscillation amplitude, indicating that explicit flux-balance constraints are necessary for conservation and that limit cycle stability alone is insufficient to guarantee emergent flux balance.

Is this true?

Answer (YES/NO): NO